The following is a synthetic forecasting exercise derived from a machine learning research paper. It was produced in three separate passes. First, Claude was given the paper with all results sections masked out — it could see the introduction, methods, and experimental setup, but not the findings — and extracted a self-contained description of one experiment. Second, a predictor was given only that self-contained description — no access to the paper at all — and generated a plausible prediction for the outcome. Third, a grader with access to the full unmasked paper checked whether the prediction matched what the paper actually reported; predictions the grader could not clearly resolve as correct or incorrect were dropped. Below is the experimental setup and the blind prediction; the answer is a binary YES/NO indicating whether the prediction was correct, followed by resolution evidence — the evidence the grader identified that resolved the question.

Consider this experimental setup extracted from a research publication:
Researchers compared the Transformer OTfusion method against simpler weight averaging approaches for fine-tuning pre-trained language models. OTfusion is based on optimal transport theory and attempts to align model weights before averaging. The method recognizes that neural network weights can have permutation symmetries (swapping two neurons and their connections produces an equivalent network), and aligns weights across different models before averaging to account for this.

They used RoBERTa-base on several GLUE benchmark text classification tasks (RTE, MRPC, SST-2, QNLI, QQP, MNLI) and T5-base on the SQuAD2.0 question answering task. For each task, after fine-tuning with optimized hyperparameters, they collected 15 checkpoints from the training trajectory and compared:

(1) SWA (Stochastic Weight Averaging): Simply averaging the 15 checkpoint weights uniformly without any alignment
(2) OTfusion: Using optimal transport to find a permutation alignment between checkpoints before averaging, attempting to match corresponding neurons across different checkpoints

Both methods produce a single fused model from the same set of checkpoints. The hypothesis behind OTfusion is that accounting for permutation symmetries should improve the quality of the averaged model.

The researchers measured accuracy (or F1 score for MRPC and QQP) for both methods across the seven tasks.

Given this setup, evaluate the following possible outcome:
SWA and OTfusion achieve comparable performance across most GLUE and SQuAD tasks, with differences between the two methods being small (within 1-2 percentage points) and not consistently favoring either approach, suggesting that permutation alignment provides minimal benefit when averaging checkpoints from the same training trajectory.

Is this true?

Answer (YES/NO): YES